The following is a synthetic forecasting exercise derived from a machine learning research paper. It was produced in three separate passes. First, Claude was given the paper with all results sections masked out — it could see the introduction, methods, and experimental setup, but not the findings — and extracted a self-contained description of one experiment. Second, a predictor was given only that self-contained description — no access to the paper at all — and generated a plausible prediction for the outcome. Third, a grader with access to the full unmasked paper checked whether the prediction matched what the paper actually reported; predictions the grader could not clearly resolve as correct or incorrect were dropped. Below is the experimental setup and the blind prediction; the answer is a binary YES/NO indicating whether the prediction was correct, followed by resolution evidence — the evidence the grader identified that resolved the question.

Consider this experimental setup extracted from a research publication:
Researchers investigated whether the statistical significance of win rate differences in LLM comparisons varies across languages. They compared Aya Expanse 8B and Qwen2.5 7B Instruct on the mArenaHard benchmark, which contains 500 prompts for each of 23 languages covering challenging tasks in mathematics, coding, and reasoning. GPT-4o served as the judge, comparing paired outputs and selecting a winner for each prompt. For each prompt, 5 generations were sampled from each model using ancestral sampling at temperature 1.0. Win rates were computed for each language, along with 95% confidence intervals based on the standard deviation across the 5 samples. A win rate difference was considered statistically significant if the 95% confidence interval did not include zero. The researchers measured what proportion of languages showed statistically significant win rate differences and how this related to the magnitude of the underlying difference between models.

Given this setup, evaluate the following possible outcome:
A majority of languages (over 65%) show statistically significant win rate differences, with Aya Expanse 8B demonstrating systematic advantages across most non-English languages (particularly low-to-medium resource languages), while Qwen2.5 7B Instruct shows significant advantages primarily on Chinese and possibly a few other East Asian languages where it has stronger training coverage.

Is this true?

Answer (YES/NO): NO